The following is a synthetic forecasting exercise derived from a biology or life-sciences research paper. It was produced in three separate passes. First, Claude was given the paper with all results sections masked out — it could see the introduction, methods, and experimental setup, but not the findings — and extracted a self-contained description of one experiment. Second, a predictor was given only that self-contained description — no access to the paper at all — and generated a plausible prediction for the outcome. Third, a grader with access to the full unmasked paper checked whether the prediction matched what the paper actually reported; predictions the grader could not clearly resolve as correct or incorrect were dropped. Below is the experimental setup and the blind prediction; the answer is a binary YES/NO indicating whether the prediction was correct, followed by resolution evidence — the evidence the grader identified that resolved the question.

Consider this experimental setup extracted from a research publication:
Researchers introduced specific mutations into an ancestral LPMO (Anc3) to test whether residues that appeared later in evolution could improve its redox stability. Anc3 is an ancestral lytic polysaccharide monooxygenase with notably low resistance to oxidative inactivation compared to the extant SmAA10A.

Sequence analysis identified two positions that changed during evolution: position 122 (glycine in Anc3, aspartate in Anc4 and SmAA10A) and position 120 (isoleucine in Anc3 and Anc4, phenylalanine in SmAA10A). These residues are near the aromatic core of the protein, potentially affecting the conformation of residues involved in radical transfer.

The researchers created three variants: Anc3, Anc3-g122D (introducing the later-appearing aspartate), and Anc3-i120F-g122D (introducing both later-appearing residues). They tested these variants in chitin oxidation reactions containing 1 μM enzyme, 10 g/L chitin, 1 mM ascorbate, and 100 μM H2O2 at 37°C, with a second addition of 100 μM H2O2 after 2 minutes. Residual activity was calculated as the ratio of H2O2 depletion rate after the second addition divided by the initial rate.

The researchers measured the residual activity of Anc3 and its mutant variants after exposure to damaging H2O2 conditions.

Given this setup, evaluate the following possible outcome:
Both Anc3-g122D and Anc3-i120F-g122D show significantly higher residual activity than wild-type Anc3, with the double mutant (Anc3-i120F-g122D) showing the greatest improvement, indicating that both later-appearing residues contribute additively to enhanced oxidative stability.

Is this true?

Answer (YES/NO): NO